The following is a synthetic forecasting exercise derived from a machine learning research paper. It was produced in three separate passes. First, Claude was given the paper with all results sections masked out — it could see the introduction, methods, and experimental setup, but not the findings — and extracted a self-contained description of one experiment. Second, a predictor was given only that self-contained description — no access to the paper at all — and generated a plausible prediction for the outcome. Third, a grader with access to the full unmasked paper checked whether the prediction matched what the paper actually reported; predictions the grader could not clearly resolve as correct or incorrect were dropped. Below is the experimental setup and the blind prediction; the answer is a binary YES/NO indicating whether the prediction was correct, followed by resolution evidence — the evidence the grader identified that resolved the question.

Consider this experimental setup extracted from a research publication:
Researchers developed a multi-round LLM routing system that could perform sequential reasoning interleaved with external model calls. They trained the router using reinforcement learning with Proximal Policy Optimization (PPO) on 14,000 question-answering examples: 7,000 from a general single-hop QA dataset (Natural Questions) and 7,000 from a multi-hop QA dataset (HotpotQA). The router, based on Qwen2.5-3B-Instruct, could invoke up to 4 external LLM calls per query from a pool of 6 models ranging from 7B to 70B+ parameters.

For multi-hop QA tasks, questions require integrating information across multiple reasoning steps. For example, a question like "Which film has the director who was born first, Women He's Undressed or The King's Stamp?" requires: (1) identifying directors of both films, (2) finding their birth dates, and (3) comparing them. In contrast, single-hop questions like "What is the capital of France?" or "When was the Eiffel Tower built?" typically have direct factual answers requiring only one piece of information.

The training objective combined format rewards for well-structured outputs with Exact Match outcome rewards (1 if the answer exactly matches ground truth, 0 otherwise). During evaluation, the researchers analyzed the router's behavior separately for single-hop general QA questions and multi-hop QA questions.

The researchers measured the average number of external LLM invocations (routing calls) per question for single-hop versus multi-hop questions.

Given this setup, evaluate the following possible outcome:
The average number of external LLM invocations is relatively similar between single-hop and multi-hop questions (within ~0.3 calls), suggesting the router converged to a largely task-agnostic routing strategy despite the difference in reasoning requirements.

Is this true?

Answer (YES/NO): NO